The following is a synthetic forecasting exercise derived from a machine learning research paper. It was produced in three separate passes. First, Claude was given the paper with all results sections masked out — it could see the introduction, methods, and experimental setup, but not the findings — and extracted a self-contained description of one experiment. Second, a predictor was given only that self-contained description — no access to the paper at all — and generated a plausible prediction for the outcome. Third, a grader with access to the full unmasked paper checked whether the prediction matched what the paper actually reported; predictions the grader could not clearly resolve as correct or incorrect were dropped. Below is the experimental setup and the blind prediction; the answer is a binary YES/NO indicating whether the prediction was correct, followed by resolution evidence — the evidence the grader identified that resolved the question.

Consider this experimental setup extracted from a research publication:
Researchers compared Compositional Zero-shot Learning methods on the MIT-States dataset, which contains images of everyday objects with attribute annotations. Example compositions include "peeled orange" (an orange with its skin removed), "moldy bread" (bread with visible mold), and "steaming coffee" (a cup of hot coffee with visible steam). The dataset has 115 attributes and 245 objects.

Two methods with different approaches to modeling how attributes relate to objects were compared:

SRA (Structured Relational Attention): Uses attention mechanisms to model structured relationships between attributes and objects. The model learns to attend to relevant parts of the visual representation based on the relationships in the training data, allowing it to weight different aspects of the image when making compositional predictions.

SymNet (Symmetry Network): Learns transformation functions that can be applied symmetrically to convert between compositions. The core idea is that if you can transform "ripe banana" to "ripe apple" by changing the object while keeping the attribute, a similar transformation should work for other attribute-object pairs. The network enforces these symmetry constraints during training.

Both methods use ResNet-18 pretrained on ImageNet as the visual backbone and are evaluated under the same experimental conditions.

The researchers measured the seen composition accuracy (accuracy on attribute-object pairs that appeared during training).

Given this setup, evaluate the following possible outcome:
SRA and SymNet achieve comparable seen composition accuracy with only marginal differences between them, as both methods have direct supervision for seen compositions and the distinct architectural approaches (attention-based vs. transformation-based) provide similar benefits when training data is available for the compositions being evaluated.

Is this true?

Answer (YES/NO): NO